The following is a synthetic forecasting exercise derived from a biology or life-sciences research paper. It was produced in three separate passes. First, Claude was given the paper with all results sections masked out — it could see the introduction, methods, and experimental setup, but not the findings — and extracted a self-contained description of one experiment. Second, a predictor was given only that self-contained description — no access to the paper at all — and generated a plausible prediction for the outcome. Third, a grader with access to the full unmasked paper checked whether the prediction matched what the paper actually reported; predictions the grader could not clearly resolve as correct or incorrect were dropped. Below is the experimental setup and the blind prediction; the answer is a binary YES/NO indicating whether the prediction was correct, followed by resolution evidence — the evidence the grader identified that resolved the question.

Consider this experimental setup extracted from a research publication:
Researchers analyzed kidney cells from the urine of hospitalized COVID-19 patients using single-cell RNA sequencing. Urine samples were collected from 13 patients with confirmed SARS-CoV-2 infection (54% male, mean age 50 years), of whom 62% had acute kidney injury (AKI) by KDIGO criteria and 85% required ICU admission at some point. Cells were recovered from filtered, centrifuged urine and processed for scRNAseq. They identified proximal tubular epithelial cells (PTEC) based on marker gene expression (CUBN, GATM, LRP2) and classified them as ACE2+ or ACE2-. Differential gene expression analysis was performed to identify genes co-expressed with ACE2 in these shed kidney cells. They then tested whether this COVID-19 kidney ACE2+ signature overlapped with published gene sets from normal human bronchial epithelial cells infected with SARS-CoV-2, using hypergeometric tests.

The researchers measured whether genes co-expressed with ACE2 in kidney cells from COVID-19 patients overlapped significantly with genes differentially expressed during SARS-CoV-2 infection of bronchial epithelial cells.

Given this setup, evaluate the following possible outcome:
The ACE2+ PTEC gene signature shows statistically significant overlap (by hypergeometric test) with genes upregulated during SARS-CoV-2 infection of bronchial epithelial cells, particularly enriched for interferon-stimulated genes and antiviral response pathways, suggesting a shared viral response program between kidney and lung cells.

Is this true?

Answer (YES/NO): YES